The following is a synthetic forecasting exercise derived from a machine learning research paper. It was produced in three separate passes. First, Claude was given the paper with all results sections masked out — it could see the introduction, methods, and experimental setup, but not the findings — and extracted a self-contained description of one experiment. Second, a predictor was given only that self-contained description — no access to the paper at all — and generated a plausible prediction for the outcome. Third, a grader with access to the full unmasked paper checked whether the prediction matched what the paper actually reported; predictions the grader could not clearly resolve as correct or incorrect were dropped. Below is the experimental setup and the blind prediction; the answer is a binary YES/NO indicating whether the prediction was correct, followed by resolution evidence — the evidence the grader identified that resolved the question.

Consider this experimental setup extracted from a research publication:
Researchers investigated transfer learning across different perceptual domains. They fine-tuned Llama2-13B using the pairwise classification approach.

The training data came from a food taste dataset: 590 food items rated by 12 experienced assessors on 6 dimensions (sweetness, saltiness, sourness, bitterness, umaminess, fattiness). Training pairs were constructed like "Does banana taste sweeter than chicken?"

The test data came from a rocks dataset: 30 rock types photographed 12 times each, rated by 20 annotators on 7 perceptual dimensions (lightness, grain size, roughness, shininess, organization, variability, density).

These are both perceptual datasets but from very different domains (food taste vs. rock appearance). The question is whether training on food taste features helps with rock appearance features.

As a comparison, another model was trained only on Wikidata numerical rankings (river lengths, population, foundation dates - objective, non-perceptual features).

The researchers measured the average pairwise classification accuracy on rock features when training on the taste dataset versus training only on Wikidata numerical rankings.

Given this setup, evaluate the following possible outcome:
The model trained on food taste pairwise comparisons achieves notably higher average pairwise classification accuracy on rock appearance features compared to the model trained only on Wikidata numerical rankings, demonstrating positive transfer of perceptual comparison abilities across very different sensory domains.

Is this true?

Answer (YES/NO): YES